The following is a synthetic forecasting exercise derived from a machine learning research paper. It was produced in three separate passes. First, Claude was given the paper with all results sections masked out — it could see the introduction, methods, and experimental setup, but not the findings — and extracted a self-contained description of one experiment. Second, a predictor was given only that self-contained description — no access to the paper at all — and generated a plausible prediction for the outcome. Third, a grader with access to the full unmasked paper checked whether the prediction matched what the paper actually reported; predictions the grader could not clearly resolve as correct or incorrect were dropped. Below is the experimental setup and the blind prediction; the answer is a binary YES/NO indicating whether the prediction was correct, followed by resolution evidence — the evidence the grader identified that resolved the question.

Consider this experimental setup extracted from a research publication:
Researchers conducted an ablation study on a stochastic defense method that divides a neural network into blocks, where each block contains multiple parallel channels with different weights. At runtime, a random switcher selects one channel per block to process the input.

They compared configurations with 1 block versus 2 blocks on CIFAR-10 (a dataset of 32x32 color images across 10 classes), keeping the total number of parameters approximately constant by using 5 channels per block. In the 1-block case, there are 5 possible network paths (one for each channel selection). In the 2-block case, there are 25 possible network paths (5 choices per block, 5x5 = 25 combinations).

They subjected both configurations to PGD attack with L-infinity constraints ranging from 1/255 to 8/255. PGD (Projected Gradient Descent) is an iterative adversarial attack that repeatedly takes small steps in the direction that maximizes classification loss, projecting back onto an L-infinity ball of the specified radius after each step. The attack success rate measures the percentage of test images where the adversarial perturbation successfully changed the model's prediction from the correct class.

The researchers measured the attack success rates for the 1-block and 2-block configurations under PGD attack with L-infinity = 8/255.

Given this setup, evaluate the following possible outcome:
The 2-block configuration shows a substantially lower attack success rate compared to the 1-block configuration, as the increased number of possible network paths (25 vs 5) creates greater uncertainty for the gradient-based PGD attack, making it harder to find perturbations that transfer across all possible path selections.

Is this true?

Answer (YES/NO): NO